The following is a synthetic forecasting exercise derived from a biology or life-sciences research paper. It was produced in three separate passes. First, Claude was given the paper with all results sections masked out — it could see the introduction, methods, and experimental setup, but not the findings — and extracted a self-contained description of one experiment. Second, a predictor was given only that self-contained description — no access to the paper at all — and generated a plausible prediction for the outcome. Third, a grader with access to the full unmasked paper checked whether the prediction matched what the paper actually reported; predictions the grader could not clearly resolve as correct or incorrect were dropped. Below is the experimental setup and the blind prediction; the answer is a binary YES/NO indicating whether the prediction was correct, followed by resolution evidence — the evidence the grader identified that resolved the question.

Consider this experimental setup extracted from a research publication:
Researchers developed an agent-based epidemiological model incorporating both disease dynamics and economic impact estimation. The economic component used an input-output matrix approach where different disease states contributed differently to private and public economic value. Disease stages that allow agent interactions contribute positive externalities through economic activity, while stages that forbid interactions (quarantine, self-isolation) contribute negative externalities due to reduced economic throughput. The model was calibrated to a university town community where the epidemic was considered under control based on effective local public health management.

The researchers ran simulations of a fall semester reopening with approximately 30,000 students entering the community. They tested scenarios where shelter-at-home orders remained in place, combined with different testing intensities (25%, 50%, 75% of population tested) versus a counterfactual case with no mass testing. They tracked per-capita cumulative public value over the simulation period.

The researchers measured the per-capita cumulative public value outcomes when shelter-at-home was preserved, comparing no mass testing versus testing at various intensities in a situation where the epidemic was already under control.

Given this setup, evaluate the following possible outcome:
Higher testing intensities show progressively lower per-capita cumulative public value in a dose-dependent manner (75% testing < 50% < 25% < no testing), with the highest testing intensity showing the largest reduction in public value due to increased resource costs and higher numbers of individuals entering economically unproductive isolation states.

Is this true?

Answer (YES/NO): NO